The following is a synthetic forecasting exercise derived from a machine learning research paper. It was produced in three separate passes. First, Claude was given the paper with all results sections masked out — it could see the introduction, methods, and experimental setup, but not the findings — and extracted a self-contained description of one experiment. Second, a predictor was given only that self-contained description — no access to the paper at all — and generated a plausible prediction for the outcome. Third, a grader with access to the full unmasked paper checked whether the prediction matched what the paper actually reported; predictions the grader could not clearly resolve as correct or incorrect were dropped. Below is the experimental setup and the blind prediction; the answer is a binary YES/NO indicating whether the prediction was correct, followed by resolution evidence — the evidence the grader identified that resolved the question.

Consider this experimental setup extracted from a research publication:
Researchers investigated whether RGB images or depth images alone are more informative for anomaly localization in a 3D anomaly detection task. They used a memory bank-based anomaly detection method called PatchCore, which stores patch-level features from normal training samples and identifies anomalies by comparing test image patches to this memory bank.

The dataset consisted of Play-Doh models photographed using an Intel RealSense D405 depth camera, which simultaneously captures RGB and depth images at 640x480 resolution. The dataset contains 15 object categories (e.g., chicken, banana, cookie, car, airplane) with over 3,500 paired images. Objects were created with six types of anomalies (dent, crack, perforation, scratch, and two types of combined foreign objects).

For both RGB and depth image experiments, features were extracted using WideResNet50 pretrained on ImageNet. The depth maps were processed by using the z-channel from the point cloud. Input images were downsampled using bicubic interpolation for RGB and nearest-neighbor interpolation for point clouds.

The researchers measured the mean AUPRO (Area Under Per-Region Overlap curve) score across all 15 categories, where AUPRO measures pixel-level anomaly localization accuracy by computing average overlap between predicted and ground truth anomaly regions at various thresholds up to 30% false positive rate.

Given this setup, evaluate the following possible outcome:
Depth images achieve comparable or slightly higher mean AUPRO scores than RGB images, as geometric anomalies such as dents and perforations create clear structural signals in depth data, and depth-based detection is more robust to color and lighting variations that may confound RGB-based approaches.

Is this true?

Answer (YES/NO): NO